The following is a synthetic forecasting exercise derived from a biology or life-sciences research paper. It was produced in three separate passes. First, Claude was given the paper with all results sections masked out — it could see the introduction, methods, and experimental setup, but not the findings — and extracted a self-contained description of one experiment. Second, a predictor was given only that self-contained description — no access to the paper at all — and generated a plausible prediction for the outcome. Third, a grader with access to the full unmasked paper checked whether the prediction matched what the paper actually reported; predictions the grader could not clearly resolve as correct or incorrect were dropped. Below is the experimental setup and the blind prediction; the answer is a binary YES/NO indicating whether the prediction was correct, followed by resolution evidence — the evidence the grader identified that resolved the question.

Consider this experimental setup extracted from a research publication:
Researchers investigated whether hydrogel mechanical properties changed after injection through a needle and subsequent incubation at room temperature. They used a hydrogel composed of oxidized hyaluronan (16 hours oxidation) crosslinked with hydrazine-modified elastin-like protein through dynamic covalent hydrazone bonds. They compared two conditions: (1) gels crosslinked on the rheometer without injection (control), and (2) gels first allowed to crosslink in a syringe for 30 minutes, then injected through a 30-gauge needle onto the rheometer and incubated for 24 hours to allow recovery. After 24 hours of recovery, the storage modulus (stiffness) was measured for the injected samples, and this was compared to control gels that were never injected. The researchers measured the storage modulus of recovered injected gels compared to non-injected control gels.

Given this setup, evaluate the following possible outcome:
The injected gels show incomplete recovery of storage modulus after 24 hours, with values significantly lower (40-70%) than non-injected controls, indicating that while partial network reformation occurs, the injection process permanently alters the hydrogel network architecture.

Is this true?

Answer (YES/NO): YES